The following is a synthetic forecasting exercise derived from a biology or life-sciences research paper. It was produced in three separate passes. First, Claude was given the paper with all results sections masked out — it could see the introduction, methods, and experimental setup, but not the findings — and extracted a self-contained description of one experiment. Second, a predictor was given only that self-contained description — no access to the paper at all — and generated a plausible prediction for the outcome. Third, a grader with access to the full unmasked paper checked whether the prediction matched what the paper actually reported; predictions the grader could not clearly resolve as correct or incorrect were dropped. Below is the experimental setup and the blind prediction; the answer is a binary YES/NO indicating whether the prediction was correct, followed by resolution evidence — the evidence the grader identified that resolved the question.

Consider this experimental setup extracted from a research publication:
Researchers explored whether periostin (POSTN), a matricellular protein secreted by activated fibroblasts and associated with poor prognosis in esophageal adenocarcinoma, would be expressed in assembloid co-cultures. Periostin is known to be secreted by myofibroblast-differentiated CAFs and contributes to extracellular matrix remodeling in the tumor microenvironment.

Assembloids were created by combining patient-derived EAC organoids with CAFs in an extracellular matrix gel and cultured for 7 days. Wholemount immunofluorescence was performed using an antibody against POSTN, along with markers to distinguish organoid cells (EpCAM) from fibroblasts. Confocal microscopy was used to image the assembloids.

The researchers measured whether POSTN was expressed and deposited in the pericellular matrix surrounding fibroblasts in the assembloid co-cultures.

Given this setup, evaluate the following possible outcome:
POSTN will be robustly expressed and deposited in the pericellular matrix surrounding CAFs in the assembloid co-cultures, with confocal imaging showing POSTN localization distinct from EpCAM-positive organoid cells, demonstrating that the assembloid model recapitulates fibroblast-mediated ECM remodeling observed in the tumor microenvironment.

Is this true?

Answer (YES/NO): NO